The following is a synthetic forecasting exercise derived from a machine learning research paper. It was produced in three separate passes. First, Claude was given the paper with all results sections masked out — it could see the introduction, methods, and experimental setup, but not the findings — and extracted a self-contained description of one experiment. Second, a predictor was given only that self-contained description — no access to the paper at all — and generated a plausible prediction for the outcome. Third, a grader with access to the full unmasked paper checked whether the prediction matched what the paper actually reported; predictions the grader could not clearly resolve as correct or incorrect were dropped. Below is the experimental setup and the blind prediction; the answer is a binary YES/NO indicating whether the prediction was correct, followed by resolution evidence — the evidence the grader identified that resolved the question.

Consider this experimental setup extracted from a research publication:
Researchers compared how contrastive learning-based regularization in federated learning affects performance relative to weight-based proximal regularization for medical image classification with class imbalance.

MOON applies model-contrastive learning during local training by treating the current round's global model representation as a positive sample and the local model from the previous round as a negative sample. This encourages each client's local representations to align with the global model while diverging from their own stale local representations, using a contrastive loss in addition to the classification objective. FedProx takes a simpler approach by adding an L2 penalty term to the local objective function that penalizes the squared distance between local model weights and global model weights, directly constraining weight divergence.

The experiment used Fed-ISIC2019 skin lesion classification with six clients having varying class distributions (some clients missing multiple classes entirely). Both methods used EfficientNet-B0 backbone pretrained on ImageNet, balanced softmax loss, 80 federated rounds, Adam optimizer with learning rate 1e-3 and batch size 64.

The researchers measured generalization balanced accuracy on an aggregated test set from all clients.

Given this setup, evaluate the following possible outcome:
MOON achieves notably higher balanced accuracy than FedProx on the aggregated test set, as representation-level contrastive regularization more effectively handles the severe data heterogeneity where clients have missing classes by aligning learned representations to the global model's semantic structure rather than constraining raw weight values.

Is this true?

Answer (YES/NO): NO